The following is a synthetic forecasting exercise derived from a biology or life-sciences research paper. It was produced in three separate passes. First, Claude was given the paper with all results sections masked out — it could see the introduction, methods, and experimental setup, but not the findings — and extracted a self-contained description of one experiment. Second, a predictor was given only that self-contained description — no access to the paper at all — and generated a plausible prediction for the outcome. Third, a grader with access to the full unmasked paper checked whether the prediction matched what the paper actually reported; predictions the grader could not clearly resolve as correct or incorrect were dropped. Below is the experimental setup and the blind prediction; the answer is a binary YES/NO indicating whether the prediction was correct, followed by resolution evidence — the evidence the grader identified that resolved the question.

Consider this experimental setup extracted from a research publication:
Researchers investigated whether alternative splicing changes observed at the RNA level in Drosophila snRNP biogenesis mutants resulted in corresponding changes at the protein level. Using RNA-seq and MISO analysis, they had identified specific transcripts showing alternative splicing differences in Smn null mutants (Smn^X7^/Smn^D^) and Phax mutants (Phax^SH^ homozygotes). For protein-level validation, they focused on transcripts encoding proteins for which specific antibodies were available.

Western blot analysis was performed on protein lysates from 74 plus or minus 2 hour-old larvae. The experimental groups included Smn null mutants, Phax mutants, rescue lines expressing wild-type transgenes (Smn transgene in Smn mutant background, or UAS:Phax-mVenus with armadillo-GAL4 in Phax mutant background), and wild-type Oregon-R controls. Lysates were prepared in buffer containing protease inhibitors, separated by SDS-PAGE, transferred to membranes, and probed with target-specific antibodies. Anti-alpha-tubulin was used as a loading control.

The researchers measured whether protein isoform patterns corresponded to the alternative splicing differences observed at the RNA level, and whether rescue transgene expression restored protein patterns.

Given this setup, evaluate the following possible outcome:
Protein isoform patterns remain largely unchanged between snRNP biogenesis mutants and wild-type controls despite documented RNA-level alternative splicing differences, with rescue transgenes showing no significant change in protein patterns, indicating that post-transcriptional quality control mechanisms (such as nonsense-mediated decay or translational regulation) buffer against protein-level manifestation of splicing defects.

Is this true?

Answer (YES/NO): NO